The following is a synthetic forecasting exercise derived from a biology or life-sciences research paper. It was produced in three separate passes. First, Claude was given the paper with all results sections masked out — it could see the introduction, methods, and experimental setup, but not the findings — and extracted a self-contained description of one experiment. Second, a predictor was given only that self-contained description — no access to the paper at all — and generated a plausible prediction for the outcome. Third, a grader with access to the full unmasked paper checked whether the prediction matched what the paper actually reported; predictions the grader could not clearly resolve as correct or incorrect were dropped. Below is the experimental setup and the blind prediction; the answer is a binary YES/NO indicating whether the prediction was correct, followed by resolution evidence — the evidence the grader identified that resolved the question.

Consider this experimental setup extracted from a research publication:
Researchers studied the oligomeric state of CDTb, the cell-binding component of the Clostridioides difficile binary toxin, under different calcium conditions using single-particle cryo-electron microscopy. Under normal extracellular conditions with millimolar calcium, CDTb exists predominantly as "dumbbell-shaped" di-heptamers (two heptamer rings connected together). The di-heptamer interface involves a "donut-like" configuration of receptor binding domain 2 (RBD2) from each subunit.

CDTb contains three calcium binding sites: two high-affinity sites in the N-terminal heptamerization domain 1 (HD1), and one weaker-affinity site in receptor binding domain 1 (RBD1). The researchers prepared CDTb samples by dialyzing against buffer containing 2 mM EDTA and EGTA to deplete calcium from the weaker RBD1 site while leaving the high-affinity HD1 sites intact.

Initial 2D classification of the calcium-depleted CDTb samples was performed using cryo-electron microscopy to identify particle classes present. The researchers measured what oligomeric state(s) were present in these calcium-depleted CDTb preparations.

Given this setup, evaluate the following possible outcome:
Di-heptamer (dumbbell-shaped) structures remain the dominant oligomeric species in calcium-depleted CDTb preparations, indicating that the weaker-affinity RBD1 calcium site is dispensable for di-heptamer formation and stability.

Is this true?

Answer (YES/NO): NO